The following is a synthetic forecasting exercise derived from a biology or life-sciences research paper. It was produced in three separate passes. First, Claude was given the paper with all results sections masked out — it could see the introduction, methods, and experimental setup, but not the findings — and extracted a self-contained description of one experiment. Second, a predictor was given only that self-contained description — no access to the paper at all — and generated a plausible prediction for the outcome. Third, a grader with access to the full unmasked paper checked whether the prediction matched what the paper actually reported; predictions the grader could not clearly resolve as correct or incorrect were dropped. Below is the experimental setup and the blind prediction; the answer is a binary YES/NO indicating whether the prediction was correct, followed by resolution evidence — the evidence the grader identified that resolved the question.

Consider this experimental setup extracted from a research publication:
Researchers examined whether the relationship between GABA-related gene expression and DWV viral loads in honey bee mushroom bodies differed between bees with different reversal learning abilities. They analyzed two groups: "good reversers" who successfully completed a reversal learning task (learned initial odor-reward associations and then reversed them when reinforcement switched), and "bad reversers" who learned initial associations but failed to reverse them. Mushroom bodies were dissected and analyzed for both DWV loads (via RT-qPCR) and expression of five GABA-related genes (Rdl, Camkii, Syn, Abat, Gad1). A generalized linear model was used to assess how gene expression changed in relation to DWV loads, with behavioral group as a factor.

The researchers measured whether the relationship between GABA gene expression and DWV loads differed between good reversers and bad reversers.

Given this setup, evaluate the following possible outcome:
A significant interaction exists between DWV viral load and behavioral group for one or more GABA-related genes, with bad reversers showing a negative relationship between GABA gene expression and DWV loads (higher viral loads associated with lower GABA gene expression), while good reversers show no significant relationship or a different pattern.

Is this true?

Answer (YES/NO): NO